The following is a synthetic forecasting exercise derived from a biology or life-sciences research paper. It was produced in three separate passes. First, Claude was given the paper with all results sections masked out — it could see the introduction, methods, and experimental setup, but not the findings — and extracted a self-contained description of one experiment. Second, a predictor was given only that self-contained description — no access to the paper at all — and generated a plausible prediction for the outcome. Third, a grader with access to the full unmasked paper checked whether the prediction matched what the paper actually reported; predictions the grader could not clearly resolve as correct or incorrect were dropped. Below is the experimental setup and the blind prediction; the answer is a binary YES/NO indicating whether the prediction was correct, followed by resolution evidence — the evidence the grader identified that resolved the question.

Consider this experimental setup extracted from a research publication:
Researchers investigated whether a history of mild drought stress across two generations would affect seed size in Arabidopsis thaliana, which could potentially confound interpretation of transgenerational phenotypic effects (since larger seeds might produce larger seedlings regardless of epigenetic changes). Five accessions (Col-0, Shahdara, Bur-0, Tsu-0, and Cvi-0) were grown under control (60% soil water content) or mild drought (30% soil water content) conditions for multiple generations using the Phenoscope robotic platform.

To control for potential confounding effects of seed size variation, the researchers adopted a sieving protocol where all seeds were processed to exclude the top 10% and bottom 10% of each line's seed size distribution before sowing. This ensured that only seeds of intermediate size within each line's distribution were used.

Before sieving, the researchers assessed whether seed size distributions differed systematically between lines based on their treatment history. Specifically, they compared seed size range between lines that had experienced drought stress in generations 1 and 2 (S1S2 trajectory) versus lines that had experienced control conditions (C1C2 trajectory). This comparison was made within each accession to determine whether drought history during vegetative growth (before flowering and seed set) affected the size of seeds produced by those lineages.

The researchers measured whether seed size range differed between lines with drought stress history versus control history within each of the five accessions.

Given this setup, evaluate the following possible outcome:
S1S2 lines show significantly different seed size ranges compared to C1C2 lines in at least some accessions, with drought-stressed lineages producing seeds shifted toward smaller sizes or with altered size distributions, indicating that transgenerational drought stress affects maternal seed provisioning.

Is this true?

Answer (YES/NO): NO